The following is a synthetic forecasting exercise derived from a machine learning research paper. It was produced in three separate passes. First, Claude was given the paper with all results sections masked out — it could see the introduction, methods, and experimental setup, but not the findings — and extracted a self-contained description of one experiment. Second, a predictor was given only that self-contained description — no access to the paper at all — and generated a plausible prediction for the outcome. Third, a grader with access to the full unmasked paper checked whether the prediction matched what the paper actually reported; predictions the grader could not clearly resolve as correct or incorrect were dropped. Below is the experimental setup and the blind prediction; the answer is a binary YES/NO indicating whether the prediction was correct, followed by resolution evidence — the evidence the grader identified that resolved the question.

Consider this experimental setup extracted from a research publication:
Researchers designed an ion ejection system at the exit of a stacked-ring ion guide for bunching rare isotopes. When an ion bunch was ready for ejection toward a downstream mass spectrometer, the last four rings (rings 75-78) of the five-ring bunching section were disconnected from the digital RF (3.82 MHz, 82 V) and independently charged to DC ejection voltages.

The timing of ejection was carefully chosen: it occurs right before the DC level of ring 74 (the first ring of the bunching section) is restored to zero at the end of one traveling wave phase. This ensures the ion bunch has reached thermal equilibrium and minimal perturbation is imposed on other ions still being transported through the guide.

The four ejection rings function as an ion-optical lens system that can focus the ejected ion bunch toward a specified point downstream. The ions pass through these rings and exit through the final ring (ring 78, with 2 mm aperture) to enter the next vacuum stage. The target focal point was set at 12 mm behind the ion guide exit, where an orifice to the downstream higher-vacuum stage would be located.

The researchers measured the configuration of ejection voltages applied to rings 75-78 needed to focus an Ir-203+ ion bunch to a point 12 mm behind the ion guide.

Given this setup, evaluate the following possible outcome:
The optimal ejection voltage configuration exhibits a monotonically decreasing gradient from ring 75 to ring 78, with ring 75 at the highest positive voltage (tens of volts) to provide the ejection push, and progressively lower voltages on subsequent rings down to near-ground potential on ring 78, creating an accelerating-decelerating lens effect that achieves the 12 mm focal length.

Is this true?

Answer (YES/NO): NO